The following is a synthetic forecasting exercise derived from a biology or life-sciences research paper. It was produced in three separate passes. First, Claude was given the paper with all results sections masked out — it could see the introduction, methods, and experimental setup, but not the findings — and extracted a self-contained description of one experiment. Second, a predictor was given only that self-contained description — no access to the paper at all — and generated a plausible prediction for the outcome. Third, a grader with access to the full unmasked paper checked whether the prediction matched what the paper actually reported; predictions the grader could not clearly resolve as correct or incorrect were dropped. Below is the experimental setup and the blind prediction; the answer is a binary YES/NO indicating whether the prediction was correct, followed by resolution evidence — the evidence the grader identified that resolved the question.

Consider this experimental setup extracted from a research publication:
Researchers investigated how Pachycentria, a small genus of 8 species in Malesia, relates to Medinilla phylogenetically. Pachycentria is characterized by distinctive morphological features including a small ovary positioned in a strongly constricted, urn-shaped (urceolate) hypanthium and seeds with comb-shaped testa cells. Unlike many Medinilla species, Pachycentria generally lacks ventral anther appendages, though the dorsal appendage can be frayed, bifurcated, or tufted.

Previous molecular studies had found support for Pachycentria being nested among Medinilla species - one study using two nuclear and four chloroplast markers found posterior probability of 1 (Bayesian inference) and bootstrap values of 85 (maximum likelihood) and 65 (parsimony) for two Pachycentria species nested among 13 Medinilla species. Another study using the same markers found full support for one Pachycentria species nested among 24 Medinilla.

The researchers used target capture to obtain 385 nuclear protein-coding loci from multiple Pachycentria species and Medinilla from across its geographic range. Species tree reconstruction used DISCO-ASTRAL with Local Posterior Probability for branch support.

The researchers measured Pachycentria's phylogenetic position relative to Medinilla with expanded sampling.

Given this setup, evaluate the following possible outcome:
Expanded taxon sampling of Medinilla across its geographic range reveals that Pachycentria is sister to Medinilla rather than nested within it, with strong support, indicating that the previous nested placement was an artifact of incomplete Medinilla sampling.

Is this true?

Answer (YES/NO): NO